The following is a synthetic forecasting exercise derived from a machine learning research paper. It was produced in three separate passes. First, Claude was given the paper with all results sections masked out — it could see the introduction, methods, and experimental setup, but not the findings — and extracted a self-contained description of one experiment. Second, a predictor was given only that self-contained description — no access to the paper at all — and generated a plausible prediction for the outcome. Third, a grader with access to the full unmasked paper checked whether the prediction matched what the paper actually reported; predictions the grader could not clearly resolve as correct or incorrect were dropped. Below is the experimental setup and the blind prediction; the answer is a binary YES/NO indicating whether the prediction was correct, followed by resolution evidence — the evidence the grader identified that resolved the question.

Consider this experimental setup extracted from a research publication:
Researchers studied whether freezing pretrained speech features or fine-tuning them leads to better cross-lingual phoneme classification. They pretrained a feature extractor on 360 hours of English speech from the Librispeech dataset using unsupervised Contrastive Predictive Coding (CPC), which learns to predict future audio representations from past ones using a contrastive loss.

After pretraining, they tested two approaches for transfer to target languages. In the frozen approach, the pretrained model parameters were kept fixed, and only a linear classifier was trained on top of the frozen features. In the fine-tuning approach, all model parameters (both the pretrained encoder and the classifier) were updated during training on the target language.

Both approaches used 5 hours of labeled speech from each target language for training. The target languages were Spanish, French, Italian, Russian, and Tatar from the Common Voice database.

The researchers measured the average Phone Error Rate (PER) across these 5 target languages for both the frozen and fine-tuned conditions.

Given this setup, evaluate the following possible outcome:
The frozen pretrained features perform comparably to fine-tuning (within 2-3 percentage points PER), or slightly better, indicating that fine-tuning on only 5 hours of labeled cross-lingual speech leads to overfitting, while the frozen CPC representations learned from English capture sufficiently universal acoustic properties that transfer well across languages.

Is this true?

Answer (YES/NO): NO